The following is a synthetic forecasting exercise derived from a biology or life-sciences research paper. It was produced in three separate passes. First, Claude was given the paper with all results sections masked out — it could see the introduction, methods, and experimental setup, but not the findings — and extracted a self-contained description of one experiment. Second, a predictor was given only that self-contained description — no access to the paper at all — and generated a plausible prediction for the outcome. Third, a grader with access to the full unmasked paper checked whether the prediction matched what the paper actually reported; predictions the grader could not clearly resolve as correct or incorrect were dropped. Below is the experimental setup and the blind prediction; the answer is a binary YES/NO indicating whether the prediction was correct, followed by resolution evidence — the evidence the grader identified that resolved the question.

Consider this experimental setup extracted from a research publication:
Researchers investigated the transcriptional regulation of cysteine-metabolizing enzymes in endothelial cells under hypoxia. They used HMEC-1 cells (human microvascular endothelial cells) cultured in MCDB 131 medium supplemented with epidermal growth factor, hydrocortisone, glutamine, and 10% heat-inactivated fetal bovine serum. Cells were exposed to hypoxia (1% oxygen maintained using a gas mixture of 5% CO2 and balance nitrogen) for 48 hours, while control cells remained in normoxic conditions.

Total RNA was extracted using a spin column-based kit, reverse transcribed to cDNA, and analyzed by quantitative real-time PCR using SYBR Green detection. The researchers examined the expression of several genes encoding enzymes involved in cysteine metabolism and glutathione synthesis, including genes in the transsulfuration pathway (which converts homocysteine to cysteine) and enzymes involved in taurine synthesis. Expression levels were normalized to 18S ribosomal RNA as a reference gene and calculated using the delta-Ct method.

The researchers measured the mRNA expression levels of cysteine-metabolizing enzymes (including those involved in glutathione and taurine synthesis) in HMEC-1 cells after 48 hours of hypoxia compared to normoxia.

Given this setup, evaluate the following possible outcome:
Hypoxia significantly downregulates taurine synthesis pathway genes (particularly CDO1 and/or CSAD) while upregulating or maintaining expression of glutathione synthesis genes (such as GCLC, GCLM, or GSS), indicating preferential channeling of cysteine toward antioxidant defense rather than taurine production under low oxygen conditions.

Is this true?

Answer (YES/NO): NO